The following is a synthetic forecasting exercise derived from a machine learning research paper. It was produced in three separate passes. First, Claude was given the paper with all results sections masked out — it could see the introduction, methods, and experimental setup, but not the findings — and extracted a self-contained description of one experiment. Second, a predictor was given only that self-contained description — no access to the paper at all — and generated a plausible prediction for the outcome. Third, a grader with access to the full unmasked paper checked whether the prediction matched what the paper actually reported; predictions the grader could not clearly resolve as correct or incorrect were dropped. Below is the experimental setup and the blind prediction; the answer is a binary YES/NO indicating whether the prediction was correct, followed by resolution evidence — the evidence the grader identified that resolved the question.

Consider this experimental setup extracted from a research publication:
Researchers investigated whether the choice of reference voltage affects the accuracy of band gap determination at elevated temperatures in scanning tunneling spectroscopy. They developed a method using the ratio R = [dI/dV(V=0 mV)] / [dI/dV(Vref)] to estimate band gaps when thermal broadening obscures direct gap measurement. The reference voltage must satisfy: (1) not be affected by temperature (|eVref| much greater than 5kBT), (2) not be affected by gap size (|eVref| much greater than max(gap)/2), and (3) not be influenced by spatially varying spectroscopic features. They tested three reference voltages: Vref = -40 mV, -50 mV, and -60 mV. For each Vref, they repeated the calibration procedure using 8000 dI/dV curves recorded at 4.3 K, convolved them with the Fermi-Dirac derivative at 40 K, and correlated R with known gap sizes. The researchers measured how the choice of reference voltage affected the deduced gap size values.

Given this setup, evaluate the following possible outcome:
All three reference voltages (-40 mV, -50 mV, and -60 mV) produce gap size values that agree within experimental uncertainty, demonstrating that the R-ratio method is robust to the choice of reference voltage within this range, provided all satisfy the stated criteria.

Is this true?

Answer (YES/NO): YES